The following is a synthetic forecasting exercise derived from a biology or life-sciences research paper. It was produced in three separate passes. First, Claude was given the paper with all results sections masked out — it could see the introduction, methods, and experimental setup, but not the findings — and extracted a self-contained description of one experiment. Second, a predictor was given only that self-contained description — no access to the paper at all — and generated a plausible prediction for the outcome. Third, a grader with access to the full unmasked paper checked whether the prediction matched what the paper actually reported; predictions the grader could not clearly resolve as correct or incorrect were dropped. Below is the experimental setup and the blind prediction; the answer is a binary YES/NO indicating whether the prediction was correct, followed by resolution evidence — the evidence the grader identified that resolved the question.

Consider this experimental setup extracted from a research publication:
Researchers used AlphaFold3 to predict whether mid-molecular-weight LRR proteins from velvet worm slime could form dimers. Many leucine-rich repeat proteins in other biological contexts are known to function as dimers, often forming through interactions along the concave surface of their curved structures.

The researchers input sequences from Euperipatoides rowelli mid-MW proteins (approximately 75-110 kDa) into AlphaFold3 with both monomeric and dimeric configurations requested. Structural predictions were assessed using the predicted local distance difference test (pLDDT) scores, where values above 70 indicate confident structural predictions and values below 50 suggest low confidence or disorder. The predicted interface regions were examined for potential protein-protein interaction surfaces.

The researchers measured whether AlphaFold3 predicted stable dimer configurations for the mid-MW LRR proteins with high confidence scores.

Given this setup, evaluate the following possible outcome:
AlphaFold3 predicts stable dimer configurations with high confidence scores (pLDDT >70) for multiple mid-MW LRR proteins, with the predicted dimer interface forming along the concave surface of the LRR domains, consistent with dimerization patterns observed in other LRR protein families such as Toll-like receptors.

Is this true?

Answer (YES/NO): NO